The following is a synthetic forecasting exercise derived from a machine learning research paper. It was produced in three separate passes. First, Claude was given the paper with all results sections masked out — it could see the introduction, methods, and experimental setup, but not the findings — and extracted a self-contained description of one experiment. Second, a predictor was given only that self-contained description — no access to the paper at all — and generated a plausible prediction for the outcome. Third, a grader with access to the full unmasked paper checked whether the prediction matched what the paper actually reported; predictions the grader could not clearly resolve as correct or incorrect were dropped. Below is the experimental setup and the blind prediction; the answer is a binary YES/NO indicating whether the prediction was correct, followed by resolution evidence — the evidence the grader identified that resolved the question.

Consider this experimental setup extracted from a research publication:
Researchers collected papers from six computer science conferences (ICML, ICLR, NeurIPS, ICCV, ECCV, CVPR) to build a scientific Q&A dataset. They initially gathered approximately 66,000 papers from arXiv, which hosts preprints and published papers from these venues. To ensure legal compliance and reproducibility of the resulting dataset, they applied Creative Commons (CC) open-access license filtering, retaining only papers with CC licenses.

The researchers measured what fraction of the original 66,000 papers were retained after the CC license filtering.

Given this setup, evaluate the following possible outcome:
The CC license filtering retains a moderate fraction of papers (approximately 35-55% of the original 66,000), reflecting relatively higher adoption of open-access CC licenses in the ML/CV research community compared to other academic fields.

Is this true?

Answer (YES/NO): NO